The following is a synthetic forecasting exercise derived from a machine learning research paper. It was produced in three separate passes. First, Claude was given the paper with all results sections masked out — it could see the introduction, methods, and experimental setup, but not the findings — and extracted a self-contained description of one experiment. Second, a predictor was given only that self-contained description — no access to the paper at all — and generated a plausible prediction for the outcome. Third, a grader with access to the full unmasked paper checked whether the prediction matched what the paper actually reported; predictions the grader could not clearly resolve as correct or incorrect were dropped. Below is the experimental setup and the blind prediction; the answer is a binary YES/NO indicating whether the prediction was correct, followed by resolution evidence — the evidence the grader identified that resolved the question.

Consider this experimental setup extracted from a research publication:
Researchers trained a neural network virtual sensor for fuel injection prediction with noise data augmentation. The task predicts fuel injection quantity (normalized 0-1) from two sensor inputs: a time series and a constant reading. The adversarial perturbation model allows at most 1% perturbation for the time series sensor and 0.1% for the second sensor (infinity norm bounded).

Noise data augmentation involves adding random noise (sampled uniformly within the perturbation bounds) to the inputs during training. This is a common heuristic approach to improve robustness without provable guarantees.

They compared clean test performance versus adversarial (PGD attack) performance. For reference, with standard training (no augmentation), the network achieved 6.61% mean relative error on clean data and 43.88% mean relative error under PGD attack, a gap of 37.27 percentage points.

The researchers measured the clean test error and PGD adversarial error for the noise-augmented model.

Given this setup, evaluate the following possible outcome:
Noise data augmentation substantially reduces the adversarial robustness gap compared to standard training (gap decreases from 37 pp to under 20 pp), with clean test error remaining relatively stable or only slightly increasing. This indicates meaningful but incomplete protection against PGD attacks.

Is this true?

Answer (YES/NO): NO